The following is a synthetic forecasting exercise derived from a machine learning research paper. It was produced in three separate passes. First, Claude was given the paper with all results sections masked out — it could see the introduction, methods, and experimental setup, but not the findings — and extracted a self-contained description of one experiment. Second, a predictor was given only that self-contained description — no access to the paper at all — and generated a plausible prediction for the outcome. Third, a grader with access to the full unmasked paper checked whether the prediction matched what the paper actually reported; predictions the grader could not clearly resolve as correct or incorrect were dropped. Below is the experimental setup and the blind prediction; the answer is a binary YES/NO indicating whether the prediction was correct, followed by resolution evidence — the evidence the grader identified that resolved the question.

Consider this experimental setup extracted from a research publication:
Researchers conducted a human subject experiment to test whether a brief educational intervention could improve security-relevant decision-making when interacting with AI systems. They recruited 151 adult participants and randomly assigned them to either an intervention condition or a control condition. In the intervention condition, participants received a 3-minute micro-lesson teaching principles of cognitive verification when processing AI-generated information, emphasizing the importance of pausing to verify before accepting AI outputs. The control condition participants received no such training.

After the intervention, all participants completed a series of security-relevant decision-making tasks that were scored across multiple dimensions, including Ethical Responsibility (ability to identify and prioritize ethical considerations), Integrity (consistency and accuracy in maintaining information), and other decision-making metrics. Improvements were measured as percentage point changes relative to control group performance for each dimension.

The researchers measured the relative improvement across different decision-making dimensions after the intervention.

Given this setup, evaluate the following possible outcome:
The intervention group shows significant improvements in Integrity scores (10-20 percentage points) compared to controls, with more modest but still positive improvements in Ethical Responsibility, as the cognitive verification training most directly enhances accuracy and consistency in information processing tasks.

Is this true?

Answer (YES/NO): NO